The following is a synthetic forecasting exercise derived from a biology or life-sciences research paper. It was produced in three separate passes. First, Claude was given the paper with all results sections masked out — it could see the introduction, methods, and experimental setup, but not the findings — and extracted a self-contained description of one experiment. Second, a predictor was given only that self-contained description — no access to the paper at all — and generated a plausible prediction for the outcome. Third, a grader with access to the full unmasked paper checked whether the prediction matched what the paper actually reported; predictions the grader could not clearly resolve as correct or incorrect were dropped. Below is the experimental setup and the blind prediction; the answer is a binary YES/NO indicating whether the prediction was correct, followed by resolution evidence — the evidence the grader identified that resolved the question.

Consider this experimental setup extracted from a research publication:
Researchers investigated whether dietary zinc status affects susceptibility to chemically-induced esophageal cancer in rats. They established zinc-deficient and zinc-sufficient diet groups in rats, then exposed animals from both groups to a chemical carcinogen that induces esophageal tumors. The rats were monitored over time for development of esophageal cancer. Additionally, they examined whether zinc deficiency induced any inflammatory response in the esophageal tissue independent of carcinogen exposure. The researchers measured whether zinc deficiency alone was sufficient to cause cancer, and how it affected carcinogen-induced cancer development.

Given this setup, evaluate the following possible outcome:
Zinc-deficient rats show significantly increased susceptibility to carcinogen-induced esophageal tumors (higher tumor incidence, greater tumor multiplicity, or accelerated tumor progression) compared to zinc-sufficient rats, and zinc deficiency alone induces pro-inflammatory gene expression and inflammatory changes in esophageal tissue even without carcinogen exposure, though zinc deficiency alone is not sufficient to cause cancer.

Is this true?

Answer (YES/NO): YES